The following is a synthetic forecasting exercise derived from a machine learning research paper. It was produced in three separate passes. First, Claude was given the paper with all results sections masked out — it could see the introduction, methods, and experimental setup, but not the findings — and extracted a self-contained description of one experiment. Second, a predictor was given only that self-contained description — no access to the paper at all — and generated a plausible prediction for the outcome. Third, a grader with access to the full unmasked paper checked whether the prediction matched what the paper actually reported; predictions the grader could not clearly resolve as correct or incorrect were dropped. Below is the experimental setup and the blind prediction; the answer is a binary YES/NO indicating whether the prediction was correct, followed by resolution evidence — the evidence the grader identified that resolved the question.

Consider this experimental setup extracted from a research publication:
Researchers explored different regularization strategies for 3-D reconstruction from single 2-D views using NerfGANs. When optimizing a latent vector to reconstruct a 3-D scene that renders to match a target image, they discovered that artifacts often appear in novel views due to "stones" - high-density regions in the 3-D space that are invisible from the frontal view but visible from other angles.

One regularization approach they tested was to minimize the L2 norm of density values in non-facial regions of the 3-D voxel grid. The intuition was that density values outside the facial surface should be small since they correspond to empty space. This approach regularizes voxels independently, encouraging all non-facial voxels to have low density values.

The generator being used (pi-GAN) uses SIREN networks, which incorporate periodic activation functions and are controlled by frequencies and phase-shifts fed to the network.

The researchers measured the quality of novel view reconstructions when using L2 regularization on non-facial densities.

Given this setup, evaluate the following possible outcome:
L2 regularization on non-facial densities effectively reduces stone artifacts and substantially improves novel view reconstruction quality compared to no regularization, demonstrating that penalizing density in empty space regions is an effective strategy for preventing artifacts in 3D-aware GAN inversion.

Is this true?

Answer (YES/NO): NO